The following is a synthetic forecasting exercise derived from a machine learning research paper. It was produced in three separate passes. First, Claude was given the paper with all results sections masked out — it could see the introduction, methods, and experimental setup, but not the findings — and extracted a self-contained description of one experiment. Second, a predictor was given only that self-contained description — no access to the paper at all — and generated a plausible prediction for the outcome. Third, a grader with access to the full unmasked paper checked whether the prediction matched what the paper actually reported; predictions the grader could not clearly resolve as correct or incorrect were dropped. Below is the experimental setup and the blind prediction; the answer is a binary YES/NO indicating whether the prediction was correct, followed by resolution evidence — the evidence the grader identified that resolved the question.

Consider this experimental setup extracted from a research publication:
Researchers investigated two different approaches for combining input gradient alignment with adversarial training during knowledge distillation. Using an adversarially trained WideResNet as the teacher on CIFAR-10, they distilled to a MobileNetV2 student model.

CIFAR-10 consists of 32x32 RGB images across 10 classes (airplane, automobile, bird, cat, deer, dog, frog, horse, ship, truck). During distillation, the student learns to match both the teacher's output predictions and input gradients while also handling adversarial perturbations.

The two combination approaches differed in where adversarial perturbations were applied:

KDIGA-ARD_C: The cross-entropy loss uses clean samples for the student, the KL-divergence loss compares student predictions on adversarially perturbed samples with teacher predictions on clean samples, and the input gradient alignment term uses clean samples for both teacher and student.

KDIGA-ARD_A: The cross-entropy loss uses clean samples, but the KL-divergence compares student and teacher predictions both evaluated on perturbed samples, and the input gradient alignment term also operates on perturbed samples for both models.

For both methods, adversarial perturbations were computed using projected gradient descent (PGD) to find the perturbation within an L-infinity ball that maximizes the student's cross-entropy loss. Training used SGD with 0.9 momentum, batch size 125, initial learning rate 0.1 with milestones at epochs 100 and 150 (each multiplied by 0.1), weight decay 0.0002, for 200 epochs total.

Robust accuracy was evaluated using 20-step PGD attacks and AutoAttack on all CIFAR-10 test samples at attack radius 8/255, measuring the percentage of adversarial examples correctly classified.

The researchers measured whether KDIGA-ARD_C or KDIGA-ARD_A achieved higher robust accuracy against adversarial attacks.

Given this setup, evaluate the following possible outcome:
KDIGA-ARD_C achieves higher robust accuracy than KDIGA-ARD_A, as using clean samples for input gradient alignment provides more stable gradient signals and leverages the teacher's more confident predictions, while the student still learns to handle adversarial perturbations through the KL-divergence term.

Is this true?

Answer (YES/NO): NO